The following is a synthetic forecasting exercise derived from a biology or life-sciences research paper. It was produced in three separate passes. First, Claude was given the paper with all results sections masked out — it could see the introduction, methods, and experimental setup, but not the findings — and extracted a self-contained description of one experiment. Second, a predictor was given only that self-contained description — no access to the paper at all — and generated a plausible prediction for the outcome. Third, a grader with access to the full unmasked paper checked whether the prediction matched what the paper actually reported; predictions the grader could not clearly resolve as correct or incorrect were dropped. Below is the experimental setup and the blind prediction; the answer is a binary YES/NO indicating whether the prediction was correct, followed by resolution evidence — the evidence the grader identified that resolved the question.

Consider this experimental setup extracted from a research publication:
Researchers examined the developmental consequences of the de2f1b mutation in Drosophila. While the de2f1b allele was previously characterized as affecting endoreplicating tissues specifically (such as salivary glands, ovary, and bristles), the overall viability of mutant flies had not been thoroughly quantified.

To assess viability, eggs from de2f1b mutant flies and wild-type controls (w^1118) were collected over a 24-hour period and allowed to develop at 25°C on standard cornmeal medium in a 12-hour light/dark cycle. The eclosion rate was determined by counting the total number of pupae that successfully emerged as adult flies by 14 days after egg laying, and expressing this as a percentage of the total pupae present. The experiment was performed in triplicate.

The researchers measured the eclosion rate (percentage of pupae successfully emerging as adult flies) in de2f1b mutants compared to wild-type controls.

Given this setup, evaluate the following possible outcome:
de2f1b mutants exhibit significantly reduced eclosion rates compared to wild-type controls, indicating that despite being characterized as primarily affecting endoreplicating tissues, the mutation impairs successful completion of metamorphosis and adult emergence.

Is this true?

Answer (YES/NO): YES